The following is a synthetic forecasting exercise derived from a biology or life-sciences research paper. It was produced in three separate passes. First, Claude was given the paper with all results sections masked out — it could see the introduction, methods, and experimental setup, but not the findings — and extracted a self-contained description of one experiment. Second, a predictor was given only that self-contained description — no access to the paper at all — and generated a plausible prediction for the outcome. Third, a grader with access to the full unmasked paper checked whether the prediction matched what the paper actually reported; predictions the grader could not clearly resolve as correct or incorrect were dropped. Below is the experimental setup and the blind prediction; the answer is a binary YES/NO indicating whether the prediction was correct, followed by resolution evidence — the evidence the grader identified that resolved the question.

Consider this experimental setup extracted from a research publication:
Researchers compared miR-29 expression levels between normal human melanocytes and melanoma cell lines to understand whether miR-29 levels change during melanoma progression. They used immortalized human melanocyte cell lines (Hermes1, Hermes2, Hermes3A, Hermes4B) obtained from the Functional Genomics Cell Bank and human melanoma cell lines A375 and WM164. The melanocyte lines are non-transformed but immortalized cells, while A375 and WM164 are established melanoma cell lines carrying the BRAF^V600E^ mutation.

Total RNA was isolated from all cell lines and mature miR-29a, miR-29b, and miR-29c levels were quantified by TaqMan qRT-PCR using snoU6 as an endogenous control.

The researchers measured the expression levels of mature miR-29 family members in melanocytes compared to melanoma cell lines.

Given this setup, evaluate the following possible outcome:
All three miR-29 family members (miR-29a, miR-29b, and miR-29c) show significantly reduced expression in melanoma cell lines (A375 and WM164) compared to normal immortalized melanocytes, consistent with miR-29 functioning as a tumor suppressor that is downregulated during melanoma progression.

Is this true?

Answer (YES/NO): NO